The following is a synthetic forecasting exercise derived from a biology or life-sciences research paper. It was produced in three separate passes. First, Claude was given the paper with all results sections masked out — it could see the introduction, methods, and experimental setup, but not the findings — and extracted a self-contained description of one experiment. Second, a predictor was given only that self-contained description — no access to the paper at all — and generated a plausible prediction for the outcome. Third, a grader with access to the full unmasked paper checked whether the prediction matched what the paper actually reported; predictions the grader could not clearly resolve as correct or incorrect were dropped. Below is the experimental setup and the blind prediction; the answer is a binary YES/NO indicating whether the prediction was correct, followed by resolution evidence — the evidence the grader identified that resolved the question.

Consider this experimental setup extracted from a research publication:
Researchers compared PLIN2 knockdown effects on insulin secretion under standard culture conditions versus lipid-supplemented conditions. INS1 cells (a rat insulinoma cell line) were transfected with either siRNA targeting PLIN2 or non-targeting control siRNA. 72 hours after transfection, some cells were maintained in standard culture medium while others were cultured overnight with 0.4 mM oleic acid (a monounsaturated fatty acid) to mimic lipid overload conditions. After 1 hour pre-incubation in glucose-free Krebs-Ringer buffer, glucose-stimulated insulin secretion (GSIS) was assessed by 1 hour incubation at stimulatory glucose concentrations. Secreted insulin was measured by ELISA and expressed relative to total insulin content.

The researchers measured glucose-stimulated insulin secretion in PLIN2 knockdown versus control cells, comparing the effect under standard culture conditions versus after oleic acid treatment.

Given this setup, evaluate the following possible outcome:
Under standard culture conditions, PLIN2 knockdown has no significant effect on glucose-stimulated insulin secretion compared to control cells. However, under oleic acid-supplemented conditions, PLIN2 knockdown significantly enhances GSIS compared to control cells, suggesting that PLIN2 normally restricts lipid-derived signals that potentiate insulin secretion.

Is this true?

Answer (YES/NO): NO